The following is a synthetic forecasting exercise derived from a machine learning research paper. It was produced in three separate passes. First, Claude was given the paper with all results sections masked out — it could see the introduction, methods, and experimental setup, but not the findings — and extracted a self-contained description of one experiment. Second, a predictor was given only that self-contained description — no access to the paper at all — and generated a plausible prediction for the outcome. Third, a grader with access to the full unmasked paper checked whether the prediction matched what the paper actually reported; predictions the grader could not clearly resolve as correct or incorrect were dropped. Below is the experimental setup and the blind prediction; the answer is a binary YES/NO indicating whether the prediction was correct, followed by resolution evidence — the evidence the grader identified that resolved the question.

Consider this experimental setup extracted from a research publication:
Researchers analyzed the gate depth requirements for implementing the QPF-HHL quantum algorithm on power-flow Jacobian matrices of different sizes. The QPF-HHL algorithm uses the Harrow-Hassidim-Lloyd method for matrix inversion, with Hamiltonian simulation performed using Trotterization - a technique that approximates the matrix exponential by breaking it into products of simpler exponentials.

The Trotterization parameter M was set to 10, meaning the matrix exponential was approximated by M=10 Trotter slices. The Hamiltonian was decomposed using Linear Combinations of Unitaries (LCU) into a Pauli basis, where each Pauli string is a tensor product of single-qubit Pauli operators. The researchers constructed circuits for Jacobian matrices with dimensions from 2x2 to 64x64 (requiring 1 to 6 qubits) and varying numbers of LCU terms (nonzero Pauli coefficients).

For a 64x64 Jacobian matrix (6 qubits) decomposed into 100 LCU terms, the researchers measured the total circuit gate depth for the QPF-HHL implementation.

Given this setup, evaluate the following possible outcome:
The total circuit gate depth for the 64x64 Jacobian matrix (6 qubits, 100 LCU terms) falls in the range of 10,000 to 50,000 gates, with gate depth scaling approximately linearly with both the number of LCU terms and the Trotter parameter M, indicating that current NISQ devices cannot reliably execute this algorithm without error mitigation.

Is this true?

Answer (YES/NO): NO